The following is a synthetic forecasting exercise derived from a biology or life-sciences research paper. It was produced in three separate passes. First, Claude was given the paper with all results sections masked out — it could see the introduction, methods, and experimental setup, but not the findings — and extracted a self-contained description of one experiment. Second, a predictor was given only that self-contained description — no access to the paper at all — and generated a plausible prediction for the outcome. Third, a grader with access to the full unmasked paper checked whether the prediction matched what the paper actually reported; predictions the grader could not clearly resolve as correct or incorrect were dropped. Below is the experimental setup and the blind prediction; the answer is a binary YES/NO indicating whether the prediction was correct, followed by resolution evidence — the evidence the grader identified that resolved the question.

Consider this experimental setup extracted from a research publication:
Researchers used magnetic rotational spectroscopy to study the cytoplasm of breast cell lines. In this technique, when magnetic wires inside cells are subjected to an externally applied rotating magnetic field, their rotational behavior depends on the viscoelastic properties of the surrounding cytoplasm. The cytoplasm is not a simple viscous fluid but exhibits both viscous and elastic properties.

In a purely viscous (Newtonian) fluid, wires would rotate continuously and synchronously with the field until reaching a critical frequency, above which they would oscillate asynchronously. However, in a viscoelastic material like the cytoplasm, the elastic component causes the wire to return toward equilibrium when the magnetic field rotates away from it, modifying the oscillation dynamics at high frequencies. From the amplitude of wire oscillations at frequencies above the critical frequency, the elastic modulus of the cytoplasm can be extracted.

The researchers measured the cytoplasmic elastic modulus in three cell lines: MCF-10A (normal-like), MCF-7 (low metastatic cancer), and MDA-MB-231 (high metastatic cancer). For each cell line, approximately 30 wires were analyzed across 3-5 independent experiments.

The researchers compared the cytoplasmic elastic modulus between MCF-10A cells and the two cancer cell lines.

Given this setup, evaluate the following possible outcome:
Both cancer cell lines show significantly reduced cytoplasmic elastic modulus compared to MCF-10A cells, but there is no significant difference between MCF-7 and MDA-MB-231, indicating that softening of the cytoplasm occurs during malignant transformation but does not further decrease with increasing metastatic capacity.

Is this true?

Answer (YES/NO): YES